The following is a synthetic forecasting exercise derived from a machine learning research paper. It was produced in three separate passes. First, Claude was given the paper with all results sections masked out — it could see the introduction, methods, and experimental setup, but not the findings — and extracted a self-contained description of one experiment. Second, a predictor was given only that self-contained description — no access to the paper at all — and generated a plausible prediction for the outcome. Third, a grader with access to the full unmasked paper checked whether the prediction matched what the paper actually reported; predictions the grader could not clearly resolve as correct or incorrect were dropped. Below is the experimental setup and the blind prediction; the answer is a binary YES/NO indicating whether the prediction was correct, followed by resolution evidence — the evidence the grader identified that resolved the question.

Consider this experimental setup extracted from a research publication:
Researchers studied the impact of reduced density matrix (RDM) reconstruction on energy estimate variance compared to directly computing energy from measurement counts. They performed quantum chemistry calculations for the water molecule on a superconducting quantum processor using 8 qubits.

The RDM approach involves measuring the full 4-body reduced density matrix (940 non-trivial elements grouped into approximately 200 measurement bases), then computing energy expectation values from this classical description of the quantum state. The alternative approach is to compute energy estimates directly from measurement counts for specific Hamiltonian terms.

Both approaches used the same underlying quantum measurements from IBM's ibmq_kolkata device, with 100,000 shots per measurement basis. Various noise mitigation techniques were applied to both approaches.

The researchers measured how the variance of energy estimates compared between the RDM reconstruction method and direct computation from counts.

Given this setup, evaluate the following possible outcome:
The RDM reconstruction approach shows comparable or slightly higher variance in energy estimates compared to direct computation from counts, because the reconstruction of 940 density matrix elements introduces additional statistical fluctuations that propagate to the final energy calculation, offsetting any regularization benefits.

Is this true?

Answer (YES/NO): NO